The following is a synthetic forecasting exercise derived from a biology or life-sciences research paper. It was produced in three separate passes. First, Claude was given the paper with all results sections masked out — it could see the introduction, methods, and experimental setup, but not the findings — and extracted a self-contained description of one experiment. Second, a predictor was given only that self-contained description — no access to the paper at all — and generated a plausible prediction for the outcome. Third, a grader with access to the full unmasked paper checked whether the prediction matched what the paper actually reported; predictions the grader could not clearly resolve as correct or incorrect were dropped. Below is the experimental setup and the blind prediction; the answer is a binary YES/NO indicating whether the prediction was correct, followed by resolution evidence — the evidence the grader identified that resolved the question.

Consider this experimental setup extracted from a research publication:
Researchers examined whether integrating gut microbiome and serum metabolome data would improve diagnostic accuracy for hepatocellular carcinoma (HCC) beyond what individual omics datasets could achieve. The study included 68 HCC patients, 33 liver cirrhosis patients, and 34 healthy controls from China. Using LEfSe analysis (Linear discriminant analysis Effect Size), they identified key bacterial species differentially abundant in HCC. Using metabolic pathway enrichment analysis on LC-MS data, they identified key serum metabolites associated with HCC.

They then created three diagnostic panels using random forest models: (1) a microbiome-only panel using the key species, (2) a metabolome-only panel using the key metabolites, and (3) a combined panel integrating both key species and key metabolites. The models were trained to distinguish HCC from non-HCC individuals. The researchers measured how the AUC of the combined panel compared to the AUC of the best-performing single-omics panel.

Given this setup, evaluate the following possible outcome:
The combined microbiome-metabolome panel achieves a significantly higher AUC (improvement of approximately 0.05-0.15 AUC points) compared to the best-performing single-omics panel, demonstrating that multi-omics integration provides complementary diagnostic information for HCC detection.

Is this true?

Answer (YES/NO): NO